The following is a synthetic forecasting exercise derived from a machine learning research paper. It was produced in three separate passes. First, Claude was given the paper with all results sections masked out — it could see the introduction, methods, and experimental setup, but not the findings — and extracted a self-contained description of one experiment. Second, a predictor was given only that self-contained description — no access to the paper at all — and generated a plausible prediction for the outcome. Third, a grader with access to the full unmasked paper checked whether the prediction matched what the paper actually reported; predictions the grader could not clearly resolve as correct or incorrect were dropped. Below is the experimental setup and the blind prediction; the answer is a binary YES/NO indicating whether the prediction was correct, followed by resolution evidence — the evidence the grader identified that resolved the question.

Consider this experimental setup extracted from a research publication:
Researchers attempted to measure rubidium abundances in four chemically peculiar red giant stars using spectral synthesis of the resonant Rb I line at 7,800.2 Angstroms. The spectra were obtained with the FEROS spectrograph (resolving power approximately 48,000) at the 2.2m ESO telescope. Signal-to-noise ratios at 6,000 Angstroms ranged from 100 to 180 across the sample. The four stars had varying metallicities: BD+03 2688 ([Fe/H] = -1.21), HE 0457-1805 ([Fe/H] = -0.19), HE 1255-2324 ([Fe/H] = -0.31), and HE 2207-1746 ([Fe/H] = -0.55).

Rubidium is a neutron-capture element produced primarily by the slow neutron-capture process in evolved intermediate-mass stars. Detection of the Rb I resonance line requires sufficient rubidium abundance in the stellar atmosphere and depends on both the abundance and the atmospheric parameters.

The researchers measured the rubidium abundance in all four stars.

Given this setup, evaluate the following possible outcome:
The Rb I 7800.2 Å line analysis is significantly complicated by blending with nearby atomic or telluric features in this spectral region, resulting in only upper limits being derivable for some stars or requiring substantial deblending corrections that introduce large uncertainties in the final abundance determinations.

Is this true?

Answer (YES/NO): NO